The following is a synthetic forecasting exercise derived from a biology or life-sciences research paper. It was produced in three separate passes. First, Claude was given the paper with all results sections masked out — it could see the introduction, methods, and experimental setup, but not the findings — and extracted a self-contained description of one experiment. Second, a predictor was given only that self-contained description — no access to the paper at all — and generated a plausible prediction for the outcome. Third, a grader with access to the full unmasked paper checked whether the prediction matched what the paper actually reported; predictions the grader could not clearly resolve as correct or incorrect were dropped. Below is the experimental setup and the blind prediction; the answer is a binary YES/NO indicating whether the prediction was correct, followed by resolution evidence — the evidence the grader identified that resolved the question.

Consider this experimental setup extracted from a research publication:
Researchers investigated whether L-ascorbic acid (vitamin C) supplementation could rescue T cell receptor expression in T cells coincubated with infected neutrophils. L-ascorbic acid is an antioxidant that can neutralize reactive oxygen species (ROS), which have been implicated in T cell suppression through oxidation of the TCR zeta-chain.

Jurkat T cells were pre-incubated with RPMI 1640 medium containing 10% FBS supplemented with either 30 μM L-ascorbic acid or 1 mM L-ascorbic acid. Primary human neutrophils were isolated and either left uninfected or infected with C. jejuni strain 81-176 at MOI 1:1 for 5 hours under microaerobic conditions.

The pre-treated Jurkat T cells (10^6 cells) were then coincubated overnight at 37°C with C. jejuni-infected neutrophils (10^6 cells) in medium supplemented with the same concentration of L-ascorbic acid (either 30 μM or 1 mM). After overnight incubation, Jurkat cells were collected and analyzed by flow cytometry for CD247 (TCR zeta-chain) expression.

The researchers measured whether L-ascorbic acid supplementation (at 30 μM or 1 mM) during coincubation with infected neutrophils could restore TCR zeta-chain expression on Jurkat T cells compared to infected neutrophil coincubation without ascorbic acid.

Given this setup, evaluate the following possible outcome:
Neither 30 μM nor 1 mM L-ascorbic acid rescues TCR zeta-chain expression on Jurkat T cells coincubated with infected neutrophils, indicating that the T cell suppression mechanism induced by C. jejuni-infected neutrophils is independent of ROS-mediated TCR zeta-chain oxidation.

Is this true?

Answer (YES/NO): YES